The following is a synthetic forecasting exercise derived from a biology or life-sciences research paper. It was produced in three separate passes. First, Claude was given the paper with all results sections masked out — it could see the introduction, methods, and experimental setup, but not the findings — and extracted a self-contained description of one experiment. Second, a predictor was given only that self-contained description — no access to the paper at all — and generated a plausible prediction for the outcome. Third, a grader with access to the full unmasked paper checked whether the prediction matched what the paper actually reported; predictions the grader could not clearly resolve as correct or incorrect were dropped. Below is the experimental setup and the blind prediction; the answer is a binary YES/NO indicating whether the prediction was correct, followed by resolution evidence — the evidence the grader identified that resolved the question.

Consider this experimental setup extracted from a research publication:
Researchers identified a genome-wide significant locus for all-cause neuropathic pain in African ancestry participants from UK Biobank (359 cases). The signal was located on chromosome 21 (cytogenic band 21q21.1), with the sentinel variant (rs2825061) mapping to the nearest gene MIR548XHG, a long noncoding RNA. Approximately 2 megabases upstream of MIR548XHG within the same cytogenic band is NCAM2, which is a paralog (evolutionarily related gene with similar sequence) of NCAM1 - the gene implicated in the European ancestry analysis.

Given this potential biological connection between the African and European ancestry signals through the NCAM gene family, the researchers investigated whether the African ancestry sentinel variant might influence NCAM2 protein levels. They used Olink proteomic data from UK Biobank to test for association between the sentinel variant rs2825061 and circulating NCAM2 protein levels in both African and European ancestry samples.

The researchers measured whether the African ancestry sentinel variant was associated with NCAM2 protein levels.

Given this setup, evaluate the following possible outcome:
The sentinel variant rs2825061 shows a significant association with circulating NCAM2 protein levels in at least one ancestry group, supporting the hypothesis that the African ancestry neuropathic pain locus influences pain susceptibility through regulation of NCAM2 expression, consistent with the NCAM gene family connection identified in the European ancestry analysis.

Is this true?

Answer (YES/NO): NO